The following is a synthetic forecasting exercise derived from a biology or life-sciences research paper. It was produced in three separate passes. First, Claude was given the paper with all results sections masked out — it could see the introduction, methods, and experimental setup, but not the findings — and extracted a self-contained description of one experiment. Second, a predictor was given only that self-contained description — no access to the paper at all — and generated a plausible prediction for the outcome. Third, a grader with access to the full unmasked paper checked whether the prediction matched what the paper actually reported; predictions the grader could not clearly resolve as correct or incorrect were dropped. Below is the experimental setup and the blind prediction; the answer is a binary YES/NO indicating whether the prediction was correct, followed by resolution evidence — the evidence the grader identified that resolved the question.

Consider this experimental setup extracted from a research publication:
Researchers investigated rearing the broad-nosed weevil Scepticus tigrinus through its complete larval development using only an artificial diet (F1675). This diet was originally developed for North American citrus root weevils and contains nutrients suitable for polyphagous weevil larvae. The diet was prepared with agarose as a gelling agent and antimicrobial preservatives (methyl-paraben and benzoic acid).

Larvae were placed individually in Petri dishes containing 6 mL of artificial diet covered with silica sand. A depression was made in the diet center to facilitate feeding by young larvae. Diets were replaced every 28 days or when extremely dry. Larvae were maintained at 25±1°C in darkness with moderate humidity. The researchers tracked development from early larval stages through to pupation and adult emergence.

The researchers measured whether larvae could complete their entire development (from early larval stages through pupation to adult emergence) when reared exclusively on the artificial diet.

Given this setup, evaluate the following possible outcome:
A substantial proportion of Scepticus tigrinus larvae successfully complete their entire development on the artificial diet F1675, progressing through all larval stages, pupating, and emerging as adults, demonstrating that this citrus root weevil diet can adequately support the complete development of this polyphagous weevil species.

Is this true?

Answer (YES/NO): NO